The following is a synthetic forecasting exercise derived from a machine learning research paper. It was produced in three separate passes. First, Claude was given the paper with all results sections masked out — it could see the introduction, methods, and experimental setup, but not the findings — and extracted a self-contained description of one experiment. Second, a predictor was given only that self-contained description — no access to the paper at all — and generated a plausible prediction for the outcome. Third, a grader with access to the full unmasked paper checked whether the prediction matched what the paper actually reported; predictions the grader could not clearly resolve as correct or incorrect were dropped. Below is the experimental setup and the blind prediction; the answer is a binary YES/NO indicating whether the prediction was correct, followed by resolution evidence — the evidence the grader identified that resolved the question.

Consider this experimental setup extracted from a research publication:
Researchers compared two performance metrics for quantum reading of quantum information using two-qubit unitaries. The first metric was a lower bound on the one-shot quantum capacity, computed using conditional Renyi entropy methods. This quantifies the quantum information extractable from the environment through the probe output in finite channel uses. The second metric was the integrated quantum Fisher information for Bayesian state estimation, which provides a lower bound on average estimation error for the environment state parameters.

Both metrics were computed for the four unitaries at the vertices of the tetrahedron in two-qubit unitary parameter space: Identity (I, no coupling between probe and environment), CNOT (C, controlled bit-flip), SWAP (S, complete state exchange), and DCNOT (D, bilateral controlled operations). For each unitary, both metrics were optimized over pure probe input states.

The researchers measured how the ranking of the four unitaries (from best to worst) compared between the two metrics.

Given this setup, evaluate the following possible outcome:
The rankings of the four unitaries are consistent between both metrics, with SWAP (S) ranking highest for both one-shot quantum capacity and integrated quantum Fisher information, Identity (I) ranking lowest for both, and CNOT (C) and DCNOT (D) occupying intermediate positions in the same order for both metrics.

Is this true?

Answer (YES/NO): NO